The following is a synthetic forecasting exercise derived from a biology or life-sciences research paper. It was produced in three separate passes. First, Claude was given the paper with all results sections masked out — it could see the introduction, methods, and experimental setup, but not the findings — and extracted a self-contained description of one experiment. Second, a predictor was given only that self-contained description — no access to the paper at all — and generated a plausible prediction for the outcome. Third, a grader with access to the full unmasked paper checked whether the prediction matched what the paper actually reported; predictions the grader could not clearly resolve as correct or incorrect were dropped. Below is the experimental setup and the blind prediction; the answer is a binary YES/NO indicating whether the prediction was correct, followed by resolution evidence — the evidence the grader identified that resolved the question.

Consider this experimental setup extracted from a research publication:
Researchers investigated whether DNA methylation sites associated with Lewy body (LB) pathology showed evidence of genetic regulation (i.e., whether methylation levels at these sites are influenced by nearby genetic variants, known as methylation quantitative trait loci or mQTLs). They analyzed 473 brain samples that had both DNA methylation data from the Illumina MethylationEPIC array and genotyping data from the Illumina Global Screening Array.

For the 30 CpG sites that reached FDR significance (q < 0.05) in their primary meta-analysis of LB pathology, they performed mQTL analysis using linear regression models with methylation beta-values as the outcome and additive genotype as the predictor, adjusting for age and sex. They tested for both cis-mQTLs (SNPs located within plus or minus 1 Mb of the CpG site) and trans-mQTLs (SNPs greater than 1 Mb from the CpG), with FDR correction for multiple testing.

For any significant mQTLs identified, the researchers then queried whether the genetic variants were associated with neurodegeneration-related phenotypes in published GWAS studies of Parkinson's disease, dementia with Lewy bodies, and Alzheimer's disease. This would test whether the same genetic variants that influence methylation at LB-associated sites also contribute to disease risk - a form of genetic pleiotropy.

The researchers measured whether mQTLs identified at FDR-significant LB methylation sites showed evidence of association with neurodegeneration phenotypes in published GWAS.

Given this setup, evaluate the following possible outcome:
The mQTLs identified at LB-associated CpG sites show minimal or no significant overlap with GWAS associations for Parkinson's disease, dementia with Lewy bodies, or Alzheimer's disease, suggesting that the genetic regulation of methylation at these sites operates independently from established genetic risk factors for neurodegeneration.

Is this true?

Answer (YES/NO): YES